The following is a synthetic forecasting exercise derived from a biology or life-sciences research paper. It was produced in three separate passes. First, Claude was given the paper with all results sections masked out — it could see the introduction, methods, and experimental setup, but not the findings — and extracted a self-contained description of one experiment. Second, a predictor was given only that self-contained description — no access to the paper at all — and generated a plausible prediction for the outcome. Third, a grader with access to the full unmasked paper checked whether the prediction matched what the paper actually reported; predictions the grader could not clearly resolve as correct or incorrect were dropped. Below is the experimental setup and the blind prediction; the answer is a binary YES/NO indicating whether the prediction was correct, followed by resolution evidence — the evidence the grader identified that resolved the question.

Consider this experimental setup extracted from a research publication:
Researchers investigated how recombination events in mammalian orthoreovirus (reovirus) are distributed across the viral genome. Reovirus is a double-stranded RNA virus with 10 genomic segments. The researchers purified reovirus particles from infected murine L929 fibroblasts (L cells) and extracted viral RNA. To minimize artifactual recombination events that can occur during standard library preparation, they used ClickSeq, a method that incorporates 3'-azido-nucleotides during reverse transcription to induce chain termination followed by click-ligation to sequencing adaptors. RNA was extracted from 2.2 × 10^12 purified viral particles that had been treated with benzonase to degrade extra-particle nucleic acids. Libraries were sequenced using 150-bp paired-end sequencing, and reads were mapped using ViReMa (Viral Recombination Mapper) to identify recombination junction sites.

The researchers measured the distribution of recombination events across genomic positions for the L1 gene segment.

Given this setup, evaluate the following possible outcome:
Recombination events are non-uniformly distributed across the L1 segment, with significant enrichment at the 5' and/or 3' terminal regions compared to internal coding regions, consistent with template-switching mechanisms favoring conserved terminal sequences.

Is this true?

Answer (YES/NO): NO